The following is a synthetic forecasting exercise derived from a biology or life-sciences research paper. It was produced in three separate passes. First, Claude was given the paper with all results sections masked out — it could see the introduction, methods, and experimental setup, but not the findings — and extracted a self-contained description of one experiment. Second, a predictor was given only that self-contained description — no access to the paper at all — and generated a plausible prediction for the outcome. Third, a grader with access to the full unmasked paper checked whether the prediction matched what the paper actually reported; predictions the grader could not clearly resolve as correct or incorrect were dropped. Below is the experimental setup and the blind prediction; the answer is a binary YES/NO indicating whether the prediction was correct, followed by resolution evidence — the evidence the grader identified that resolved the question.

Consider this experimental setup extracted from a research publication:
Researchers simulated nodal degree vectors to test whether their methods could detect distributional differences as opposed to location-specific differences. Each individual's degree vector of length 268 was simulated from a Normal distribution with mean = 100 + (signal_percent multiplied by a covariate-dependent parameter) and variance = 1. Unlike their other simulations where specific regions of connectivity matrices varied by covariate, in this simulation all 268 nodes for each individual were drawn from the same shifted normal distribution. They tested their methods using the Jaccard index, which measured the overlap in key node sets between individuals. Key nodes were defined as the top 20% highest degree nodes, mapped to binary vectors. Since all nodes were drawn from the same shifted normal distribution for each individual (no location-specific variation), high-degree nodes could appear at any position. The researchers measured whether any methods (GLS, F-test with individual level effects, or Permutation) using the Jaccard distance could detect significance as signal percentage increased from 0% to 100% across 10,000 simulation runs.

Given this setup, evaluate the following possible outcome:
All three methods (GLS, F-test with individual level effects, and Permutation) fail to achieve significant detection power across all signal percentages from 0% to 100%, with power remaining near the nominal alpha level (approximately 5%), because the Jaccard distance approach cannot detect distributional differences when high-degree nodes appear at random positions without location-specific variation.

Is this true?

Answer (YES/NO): YES